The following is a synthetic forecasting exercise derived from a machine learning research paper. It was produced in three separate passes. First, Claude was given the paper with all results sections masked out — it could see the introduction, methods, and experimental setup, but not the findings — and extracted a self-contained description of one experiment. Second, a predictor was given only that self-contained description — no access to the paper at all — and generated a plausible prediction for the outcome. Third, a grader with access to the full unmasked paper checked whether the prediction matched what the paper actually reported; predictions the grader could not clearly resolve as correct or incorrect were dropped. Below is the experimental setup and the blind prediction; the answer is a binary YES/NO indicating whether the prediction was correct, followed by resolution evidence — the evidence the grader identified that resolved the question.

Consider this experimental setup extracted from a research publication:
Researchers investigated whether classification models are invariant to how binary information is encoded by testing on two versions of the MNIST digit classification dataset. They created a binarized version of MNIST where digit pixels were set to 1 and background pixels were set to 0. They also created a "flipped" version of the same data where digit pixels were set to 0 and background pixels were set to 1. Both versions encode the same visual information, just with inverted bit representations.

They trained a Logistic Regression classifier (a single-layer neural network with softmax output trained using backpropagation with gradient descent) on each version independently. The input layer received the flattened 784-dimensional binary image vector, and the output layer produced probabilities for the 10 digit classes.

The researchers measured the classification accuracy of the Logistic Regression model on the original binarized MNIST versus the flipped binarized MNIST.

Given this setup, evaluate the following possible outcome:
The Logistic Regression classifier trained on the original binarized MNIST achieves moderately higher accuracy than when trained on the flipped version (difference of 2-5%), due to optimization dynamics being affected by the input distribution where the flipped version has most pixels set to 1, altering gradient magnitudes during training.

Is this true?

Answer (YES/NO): NO